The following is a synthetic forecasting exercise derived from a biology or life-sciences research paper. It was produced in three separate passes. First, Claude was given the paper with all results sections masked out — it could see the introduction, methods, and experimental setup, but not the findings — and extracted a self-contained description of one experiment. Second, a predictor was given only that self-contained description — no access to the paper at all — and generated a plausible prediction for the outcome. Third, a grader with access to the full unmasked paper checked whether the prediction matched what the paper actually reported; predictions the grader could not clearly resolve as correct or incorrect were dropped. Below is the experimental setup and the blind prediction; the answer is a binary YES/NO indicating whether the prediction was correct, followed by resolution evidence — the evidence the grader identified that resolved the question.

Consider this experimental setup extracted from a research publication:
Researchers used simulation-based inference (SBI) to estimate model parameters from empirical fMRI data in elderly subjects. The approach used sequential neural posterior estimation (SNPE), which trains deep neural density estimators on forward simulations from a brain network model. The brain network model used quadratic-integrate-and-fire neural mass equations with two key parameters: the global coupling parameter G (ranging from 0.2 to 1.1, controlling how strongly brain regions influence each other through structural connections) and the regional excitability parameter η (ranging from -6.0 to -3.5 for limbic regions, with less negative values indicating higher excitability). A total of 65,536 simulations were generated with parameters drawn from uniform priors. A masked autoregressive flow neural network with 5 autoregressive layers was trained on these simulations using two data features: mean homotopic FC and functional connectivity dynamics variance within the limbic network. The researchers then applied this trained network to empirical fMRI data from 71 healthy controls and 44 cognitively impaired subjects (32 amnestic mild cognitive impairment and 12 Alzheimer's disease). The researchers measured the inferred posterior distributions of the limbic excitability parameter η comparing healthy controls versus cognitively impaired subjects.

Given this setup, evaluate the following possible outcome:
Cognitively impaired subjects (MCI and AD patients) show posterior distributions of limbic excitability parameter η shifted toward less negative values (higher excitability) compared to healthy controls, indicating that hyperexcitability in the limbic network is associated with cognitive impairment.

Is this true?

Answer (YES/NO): YES